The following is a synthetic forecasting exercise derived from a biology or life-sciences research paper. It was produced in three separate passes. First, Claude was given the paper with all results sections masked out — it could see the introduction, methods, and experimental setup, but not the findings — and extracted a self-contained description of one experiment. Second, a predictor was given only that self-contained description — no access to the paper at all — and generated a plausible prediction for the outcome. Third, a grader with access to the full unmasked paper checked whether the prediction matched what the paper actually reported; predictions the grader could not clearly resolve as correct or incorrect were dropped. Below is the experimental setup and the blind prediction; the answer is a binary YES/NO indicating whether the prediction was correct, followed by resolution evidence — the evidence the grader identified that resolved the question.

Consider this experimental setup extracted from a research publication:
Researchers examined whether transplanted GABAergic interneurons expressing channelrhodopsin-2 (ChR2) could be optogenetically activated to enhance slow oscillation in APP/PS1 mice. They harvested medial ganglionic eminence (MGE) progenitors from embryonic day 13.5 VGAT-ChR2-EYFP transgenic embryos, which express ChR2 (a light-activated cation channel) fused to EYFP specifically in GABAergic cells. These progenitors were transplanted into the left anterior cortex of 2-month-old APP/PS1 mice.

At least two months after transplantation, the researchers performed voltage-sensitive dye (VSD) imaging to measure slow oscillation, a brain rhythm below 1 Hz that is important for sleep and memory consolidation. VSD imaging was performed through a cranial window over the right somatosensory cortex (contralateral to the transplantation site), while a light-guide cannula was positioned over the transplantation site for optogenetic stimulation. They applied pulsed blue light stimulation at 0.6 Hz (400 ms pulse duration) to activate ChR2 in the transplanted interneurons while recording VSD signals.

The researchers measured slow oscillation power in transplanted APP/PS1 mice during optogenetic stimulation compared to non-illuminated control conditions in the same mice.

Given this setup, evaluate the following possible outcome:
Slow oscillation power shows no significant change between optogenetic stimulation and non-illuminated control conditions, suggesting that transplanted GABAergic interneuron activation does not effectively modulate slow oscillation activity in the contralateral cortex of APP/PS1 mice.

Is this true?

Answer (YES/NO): NO